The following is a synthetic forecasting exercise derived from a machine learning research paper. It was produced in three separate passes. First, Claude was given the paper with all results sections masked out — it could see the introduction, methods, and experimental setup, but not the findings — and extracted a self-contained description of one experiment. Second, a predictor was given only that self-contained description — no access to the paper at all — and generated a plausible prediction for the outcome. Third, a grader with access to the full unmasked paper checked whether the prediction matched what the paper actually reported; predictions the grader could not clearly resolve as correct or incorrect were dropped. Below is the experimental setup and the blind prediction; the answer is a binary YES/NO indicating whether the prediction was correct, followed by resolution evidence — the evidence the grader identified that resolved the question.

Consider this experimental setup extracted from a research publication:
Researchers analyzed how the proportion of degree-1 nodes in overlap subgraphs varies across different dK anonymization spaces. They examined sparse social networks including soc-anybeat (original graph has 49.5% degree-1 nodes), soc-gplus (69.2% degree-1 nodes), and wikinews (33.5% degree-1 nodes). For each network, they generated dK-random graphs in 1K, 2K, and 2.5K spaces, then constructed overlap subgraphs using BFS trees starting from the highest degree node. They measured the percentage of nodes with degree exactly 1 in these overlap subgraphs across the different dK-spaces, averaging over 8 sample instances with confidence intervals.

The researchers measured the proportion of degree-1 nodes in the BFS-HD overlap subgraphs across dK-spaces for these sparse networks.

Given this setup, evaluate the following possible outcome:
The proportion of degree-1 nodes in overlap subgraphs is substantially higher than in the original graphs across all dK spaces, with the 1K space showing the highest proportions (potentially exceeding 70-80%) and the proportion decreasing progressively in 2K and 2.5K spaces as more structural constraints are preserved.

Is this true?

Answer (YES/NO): NO